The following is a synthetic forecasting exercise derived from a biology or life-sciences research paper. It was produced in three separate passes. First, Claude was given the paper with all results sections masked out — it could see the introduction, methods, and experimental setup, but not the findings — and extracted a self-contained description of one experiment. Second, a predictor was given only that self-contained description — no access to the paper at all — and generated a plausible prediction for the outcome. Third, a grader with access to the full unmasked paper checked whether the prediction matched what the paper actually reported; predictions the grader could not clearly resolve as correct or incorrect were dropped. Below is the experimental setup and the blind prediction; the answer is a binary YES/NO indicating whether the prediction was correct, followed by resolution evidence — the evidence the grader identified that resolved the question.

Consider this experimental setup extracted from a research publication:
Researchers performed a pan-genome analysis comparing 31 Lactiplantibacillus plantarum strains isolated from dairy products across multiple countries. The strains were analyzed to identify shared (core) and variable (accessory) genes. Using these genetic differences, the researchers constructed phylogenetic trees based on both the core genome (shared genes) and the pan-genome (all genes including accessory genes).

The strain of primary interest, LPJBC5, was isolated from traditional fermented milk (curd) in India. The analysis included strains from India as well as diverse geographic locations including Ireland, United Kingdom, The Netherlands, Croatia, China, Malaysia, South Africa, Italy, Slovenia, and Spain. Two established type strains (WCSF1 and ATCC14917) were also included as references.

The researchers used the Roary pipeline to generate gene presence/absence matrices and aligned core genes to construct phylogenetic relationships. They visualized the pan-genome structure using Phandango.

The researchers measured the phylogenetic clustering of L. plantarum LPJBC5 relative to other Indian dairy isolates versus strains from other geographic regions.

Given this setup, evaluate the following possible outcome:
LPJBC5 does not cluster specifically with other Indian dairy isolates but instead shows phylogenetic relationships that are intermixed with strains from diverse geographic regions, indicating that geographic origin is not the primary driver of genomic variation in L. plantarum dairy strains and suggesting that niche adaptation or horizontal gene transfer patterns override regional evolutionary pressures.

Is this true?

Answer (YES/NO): YES